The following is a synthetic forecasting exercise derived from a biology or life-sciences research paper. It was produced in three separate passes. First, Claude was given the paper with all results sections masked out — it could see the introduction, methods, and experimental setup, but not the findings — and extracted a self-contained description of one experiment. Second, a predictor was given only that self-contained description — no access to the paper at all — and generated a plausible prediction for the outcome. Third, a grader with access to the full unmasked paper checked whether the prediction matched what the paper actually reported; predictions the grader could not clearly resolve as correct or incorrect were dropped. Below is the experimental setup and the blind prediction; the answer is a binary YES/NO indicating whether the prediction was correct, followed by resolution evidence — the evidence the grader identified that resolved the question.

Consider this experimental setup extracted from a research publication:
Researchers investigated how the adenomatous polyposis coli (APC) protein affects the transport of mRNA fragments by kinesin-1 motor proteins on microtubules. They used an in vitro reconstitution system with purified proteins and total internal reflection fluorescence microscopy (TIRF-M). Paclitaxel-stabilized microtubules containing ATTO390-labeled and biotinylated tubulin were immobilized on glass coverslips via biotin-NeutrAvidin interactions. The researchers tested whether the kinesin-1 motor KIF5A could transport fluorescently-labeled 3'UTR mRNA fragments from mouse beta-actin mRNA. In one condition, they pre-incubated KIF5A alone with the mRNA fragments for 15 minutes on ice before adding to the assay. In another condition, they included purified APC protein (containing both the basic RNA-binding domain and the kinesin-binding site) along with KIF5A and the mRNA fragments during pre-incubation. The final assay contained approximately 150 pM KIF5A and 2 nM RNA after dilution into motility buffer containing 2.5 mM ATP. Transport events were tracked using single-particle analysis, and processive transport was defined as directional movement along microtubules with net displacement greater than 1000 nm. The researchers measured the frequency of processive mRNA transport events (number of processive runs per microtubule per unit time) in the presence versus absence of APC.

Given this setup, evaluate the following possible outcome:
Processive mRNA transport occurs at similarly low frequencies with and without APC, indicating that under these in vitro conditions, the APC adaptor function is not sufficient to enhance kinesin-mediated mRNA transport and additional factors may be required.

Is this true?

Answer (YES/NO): NO